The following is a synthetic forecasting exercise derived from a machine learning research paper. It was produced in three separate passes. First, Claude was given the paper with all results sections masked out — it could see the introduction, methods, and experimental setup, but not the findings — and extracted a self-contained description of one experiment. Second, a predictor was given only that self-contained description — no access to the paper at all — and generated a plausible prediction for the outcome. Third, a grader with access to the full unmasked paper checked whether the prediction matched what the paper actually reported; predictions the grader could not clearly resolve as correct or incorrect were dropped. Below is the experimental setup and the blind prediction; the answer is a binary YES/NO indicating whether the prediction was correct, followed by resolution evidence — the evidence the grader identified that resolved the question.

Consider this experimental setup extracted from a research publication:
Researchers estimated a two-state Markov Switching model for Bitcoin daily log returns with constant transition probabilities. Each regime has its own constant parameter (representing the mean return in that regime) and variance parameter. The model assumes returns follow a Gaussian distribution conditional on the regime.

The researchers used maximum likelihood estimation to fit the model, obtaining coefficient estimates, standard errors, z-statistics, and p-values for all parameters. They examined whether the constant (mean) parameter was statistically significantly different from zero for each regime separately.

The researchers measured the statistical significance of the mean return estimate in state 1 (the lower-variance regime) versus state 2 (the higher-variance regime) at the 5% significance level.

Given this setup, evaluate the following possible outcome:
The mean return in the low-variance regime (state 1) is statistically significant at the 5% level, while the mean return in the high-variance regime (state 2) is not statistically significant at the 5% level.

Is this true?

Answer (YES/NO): YES